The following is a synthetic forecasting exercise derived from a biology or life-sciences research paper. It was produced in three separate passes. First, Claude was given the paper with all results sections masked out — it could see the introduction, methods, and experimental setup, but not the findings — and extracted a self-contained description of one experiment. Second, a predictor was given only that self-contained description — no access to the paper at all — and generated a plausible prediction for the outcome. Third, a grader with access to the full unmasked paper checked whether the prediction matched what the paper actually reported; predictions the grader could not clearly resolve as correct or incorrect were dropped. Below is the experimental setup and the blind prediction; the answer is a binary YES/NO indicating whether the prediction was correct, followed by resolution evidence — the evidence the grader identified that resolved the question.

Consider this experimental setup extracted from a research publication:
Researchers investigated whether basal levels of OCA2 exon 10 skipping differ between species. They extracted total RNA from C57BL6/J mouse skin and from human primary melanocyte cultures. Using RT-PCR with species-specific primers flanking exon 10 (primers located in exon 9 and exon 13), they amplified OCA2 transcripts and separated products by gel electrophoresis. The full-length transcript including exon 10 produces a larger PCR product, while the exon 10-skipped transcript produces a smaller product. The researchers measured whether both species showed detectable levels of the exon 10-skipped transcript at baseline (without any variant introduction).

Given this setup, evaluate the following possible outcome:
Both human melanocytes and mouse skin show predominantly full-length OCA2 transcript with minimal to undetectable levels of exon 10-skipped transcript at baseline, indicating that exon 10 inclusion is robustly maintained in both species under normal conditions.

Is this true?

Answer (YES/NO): NO